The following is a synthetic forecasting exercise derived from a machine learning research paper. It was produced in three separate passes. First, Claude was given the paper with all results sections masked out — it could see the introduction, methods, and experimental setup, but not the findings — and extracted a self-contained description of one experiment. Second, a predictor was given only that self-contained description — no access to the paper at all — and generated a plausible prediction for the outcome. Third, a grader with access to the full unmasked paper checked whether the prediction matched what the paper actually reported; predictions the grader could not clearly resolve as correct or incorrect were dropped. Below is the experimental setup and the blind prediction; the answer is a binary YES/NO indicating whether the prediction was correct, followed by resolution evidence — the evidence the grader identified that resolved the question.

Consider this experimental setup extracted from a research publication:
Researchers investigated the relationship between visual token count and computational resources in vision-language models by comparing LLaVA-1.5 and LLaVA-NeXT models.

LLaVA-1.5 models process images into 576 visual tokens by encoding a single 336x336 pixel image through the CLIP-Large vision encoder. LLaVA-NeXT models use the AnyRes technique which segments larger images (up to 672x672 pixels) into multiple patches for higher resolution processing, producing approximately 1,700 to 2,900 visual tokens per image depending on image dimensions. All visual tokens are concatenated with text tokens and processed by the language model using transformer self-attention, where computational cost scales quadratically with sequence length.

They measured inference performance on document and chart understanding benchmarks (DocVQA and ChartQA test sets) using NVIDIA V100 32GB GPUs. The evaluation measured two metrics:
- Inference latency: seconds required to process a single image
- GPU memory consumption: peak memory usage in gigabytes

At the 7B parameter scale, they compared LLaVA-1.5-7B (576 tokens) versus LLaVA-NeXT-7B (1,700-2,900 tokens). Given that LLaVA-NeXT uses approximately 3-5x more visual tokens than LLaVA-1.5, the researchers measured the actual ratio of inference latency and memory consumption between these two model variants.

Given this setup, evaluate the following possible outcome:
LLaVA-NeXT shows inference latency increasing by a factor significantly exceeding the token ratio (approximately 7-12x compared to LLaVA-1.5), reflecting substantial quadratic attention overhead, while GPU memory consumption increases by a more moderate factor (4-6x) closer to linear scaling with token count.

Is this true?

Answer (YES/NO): NO